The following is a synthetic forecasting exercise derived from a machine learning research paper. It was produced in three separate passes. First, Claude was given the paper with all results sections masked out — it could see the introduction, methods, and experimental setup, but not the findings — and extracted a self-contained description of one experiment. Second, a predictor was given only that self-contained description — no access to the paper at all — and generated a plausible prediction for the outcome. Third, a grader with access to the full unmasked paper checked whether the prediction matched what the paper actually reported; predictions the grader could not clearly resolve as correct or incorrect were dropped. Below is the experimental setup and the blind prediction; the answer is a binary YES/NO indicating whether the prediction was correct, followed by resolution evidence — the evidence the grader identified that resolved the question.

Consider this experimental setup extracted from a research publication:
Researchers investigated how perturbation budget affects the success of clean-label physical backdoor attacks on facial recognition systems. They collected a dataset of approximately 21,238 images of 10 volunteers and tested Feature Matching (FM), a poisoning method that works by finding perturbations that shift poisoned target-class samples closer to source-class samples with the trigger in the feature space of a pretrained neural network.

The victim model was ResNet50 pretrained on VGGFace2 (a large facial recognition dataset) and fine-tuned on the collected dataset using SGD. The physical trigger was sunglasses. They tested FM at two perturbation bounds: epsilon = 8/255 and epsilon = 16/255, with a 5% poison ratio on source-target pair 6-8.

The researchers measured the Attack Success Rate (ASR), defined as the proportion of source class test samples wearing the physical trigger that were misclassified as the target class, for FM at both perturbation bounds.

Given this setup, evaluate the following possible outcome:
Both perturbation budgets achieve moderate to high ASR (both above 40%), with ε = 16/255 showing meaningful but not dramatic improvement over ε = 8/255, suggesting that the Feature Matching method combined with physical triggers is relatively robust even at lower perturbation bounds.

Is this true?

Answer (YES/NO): NO